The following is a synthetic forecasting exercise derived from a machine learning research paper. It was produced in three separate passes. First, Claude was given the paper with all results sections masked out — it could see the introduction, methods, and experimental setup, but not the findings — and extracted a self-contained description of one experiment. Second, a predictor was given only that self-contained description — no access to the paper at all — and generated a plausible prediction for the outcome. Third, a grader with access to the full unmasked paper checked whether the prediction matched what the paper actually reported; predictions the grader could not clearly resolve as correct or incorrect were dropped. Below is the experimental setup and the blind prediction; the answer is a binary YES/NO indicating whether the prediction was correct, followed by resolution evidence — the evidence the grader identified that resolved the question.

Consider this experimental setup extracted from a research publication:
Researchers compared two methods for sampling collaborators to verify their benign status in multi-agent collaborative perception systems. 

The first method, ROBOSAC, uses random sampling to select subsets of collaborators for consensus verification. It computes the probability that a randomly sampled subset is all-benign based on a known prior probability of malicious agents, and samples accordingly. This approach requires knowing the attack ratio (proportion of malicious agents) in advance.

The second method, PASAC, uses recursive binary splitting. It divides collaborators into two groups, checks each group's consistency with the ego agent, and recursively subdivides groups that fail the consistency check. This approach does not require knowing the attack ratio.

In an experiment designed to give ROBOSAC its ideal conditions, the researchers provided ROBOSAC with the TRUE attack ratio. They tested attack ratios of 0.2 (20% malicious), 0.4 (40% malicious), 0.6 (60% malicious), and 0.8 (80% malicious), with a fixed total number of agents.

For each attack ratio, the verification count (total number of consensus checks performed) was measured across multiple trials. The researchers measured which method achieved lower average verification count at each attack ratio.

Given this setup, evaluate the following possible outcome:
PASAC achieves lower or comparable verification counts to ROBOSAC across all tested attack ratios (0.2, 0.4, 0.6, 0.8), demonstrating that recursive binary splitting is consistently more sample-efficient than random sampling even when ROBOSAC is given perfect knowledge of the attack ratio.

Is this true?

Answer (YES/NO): NO